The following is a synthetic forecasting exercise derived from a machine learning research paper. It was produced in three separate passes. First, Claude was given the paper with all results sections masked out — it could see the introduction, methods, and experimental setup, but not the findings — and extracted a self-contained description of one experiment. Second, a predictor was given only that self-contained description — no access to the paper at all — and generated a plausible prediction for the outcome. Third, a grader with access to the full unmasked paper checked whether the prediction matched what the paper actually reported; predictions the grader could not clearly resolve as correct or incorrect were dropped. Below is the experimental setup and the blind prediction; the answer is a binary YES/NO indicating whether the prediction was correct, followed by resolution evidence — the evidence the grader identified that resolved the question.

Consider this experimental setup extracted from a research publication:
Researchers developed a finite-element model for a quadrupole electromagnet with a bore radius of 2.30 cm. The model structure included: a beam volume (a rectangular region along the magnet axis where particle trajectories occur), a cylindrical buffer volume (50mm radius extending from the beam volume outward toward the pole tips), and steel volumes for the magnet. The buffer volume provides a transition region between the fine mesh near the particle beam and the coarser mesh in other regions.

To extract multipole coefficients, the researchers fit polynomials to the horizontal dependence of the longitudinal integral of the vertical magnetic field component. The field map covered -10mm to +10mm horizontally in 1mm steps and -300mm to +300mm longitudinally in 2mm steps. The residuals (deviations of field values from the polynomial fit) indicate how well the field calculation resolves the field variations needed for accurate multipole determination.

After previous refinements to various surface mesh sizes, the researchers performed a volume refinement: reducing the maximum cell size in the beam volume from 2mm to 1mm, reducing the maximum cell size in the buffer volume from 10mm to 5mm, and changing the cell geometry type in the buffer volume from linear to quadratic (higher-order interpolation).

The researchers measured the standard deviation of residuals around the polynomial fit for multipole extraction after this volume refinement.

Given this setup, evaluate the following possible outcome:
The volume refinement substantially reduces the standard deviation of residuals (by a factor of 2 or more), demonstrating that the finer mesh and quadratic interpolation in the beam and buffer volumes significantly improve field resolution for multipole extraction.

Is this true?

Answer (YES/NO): YES